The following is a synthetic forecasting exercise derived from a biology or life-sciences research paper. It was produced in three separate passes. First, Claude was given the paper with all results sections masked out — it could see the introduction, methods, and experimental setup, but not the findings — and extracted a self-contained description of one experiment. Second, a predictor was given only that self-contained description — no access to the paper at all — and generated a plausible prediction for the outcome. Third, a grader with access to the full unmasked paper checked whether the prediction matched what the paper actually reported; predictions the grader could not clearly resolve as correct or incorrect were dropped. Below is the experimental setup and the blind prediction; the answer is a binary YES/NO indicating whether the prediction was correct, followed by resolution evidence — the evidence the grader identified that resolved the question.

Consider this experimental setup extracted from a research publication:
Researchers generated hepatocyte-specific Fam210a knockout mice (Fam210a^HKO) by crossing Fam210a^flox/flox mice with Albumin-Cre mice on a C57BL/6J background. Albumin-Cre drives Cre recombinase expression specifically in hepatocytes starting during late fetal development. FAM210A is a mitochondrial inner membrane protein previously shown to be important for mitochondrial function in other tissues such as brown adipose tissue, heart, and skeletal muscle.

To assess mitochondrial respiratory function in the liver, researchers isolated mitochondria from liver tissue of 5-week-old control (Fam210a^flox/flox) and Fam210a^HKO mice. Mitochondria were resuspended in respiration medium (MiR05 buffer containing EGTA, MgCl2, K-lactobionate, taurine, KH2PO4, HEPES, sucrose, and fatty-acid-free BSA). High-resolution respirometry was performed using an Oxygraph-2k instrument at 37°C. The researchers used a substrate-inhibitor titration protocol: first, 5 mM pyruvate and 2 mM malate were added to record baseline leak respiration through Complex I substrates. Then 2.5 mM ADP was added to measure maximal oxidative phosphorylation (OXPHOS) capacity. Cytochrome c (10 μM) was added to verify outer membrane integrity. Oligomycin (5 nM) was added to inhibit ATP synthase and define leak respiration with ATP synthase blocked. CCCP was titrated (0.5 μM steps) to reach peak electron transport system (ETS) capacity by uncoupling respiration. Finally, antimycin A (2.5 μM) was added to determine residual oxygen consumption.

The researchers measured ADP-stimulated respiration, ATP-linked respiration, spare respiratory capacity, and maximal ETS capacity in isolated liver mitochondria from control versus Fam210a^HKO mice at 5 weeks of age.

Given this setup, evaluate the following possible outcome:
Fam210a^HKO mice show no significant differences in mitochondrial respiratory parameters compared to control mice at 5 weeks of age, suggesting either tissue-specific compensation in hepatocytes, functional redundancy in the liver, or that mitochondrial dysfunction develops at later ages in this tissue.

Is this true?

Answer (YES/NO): NO